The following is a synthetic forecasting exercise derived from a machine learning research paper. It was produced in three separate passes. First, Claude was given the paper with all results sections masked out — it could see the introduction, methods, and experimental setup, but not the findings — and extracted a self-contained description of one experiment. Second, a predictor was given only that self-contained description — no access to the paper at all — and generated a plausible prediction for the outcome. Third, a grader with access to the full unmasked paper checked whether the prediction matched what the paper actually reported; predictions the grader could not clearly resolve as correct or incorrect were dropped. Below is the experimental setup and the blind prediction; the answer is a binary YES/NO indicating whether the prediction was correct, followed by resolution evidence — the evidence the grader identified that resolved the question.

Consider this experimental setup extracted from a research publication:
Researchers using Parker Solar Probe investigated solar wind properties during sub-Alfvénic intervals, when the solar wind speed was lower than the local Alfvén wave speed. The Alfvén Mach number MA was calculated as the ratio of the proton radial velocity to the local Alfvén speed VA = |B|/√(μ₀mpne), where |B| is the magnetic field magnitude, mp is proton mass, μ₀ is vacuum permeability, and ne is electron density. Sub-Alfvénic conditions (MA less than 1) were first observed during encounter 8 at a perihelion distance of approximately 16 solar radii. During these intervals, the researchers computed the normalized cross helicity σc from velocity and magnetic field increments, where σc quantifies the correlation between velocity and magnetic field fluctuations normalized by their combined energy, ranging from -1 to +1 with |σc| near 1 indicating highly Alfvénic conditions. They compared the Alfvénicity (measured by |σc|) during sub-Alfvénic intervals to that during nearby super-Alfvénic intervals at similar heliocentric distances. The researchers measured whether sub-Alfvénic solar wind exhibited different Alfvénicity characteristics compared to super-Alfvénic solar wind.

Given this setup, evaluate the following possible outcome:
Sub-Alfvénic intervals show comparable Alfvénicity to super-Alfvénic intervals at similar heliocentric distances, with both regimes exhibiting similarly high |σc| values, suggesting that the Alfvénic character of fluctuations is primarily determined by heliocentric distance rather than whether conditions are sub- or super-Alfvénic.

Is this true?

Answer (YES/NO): YES